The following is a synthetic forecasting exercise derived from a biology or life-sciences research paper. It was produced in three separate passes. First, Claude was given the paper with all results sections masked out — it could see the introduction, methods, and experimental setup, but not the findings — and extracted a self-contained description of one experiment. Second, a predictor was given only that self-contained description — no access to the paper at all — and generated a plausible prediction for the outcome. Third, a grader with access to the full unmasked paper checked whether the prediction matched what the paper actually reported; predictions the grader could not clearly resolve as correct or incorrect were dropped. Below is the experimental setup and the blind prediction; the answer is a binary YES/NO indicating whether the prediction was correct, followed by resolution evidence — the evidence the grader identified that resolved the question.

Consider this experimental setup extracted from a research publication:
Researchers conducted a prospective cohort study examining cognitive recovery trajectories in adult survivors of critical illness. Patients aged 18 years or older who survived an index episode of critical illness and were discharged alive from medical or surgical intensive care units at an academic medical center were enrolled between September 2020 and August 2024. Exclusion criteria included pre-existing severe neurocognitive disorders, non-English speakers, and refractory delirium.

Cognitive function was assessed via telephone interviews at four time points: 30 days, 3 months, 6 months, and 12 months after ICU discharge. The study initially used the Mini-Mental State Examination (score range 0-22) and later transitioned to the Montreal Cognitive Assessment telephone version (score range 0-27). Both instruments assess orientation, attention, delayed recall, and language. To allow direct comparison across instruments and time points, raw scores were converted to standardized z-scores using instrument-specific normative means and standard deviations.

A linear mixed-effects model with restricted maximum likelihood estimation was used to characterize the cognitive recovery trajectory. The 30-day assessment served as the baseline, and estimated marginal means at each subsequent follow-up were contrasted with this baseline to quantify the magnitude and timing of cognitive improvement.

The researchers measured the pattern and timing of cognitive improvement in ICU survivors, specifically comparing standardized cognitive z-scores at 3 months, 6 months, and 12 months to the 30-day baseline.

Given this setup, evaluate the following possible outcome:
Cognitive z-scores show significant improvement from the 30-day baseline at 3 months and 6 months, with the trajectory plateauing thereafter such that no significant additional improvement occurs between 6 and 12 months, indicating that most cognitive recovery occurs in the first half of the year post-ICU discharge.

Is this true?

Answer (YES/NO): YES